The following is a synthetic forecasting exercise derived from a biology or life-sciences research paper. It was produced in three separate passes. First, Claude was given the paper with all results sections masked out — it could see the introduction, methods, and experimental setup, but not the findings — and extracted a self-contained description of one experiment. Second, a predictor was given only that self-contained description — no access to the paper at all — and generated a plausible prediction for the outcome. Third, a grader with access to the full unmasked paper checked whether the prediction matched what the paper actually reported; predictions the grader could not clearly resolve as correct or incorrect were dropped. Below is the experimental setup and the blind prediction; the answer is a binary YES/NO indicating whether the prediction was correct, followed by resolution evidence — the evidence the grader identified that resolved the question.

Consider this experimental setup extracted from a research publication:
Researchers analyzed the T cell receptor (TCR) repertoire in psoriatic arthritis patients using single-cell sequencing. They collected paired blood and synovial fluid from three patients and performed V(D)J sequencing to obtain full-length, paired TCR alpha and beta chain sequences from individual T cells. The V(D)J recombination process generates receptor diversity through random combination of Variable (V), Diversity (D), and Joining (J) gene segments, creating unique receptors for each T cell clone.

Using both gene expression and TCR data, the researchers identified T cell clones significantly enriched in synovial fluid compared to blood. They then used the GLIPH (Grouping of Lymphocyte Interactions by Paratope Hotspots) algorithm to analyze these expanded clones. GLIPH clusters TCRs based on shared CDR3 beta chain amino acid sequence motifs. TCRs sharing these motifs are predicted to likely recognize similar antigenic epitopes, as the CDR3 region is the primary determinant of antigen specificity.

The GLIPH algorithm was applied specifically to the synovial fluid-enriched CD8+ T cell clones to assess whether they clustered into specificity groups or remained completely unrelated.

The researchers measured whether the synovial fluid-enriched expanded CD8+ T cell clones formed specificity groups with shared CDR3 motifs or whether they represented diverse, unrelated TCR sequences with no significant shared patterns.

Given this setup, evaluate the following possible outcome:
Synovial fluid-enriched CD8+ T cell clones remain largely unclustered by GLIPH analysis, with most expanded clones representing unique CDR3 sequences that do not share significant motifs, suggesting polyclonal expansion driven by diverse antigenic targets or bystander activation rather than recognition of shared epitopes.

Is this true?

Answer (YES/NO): NO